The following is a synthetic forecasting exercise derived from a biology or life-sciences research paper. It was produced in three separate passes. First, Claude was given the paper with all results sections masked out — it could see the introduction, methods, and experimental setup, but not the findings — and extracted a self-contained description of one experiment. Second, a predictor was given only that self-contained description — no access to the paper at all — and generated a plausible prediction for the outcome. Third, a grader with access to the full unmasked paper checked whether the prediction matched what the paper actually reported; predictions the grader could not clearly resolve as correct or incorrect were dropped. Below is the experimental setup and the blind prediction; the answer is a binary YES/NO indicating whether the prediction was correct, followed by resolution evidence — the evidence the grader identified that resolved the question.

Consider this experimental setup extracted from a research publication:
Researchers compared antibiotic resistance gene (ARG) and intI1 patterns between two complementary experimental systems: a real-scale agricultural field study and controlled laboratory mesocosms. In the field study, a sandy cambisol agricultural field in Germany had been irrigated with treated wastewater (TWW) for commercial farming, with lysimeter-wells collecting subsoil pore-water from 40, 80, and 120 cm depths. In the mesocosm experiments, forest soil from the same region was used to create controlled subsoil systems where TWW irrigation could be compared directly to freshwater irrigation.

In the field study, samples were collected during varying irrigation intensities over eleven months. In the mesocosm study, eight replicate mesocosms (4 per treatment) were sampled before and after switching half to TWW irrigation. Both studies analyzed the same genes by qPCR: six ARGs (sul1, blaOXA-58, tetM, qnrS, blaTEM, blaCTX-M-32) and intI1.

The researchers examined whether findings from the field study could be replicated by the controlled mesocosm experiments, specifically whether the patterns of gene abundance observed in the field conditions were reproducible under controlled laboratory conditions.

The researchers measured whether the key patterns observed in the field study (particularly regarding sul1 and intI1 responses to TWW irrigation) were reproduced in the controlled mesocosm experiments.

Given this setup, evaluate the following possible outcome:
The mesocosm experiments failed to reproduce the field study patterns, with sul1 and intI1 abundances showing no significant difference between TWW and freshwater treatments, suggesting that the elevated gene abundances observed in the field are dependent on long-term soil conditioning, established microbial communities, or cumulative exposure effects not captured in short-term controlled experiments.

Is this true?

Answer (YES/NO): NO